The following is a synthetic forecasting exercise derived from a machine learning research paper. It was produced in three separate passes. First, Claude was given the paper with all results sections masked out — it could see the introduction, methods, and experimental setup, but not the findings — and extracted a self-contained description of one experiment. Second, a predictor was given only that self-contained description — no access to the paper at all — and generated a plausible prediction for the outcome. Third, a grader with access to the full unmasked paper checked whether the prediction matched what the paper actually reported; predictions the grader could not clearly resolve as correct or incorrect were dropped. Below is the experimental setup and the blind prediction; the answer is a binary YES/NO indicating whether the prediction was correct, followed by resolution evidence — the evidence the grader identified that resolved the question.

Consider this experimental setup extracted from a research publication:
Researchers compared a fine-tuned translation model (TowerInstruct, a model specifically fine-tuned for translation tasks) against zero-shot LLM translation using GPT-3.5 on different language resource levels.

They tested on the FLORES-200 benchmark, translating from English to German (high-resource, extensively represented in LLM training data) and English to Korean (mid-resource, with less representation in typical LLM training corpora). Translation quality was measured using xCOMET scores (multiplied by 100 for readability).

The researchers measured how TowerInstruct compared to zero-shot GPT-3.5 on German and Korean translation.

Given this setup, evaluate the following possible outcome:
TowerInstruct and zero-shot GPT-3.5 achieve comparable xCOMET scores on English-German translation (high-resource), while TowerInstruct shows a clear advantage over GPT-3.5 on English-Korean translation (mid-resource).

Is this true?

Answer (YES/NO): YES